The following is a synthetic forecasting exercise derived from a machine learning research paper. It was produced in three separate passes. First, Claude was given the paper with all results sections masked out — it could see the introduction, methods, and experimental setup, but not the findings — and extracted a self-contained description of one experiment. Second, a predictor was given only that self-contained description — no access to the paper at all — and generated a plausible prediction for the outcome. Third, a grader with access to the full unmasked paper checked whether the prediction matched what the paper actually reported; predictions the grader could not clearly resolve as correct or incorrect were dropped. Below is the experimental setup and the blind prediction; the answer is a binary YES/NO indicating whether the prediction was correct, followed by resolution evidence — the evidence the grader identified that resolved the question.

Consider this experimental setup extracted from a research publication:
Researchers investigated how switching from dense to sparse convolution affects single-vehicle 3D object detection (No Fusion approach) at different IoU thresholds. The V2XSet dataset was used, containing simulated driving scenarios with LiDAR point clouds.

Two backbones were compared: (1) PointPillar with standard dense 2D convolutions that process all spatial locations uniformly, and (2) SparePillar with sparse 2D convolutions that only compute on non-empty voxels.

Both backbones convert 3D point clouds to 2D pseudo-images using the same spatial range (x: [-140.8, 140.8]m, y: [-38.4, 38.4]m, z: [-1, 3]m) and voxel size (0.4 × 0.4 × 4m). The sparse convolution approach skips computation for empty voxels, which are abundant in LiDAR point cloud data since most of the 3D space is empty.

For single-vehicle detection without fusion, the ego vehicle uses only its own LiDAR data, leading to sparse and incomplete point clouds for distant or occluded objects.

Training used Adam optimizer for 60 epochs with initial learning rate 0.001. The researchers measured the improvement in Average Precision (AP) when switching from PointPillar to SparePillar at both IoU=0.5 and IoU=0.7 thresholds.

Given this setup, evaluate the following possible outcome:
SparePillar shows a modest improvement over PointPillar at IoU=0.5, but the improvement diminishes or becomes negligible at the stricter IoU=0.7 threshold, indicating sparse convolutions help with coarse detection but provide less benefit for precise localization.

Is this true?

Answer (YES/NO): NO